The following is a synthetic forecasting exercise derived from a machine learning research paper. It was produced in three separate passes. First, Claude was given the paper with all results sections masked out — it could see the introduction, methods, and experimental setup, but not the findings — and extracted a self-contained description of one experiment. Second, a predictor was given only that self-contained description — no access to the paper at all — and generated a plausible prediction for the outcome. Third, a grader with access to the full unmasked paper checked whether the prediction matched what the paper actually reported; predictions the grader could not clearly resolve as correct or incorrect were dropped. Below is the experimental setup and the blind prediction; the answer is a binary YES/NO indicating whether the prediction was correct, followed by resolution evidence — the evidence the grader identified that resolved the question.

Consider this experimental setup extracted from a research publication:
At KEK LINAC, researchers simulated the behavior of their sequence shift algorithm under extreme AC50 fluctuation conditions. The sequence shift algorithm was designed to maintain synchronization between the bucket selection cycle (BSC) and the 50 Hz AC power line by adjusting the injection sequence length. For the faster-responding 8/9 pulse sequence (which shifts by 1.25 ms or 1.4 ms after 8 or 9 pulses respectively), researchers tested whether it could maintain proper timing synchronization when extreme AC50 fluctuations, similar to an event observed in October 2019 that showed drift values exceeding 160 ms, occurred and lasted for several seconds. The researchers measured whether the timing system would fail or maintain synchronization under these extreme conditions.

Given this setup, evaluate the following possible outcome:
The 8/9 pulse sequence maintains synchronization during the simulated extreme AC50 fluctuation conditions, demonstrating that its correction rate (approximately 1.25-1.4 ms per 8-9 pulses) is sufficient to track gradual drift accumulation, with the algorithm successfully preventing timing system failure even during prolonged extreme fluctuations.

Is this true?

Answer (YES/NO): NO